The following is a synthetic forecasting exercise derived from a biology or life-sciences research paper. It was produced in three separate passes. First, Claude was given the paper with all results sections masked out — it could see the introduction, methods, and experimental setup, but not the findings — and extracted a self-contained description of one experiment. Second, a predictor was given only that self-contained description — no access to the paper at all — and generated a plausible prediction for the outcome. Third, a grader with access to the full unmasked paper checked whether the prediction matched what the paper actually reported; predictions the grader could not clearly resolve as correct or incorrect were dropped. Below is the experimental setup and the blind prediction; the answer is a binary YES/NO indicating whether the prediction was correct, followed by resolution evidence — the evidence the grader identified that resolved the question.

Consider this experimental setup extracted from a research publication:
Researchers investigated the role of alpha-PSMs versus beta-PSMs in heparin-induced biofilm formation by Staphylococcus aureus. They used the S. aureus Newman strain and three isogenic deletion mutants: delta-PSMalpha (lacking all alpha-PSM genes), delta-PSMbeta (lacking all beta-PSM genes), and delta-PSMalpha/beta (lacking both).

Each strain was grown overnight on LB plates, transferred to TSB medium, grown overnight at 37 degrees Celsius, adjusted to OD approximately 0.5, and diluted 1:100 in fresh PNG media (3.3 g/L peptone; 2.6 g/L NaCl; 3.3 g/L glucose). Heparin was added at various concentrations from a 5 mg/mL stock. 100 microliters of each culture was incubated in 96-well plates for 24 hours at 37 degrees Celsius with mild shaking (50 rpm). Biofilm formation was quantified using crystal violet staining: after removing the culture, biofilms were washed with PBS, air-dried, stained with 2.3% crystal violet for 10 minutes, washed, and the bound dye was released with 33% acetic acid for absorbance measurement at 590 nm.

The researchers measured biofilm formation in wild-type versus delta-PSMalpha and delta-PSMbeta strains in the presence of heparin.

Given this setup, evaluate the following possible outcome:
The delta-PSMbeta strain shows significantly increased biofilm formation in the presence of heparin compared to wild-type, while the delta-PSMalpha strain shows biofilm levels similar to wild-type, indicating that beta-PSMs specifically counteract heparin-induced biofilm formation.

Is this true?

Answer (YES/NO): NO